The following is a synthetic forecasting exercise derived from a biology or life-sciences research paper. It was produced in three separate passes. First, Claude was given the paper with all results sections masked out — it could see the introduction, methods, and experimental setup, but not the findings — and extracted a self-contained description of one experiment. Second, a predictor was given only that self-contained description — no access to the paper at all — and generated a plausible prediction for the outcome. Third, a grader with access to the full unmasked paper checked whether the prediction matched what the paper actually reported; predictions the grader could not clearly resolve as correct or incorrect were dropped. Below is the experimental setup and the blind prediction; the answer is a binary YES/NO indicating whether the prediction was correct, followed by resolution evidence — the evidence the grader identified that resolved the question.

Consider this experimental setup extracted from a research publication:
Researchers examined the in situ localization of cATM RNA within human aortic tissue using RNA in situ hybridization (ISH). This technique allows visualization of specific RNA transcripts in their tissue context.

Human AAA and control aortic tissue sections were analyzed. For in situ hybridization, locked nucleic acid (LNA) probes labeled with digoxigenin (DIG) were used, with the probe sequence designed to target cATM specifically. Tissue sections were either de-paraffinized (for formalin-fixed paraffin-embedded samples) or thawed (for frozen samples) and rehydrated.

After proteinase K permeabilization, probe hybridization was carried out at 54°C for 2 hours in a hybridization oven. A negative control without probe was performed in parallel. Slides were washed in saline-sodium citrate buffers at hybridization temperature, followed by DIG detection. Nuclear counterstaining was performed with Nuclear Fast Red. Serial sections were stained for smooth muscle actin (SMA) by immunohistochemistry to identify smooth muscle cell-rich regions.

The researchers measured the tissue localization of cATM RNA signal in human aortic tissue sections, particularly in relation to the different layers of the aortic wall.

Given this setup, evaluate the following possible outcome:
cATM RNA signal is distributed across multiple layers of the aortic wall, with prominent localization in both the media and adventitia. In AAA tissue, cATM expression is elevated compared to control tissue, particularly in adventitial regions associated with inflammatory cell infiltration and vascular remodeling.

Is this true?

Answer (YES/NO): NO